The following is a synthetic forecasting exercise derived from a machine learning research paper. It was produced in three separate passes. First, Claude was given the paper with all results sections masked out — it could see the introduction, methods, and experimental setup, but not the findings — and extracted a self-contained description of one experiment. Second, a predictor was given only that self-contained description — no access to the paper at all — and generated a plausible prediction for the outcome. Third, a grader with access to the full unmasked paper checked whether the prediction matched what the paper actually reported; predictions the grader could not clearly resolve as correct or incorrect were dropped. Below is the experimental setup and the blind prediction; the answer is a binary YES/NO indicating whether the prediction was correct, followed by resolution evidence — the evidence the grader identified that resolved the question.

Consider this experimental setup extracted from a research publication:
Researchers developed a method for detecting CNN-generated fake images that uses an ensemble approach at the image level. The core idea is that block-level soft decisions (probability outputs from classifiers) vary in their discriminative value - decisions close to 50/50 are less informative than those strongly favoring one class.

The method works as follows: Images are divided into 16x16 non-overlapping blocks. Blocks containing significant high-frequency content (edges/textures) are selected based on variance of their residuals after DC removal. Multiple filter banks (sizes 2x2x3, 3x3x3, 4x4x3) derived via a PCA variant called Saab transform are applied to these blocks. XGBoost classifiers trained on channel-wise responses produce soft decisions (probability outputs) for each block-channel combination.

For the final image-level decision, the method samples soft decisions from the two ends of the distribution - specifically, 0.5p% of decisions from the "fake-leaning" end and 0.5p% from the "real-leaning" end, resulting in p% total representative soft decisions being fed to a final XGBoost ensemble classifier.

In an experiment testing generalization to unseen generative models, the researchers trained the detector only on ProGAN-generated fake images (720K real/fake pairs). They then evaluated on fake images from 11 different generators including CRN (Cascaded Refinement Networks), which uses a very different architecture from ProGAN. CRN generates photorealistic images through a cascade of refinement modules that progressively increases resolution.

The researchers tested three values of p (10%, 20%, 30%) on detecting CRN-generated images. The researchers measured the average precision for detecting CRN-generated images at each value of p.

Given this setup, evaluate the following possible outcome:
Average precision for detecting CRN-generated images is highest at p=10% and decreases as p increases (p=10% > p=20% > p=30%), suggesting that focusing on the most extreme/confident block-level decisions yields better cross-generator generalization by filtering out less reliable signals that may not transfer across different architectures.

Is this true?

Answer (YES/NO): NO